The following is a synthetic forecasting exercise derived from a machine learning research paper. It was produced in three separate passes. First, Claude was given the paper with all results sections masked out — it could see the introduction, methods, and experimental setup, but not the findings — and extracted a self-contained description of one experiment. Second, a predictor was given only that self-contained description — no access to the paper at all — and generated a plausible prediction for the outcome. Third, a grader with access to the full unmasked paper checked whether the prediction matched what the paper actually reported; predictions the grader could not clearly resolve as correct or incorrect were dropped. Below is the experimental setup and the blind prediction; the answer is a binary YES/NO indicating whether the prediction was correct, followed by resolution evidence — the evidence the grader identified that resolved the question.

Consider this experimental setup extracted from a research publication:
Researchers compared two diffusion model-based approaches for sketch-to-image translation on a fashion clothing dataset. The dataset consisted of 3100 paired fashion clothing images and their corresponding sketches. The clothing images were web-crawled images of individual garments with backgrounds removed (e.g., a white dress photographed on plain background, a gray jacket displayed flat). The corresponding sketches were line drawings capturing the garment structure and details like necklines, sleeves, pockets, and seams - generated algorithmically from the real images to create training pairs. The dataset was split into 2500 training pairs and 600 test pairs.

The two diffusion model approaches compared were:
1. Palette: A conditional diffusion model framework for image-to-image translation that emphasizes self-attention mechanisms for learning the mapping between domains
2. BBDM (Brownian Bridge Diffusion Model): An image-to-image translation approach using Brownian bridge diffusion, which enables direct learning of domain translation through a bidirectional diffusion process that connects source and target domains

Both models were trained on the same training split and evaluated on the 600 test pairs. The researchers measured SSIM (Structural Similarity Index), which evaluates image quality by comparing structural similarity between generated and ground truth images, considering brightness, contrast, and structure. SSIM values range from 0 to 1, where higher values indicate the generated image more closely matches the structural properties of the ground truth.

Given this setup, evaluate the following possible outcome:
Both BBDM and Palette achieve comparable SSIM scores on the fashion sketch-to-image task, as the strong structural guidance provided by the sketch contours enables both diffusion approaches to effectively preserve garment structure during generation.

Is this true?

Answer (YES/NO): NO